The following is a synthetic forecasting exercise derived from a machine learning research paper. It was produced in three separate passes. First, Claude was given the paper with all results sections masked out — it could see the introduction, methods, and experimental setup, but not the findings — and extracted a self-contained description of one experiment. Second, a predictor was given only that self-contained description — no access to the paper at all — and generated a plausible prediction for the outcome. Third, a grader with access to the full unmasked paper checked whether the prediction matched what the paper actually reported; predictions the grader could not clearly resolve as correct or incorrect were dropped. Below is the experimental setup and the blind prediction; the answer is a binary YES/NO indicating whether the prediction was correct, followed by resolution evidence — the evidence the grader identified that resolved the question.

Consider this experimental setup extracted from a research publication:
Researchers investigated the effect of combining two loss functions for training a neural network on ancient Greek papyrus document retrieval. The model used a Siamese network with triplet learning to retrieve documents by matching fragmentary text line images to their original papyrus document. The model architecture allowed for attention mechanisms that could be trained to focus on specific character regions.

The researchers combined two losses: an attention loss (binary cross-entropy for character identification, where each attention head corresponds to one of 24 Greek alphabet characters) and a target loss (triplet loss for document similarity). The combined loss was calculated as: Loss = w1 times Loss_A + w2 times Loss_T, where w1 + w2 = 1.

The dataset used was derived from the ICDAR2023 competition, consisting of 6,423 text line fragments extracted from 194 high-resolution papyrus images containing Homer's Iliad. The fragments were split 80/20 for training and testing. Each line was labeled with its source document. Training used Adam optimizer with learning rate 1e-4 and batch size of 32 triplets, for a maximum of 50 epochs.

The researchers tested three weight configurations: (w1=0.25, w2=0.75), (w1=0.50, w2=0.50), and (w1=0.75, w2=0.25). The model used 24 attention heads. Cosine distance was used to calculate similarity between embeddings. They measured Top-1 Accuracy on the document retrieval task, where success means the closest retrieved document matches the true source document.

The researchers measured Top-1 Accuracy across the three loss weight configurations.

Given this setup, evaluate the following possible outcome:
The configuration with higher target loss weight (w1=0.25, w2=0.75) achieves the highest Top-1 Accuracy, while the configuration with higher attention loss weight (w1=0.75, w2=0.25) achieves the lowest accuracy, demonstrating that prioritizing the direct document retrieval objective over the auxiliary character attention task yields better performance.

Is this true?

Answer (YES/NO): YES